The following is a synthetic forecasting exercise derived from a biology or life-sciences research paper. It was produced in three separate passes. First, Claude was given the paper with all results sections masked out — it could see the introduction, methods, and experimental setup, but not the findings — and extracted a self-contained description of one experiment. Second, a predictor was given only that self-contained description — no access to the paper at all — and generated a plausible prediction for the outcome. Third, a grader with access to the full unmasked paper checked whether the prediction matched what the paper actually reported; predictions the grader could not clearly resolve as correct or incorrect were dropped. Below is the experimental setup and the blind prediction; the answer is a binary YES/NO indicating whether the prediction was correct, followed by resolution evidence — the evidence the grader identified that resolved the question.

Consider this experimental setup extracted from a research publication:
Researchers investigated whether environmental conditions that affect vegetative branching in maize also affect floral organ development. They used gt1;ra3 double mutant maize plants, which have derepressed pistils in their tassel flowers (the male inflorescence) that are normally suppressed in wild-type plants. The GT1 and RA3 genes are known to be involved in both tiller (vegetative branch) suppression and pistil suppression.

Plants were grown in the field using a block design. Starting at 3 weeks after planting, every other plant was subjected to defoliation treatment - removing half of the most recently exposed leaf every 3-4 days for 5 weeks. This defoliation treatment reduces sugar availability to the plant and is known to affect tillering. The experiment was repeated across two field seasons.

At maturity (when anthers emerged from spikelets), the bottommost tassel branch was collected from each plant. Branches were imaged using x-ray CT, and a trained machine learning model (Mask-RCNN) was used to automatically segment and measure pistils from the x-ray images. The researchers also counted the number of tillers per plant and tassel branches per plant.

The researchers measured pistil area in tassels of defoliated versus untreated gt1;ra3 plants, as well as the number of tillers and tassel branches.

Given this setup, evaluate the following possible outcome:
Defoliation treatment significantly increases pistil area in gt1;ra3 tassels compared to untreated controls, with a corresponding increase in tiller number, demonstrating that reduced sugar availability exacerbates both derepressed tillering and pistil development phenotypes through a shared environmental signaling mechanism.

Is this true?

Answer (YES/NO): NO